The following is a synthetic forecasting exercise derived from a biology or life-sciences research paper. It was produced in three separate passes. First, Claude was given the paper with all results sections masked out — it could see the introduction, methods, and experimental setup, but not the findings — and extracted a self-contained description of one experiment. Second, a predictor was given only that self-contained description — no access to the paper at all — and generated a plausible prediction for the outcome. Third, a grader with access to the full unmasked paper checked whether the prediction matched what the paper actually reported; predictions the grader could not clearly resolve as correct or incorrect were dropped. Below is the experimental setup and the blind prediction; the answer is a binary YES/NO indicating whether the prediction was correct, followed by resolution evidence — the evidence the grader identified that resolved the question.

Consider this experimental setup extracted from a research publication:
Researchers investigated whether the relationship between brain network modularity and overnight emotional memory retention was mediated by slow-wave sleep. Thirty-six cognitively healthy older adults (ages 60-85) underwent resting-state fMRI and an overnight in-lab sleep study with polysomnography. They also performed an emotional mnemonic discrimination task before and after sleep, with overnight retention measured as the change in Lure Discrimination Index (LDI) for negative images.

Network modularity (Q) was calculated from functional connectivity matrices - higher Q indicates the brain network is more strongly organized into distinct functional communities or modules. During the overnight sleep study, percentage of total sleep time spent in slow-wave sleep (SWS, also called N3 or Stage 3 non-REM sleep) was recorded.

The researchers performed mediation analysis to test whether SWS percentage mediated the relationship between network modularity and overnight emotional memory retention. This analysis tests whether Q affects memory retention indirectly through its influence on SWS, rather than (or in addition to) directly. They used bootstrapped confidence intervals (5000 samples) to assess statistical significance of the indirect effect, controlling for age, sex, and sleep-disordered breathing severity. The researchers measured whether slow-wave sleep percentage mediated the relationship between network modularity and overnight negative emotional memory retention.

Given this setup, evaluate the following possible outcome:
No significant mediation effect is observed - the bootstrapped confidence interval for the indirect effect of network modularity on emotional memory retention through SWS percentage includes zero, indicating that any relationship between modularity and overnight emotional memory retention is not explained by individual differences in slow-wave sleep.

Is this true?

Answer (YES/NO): NO